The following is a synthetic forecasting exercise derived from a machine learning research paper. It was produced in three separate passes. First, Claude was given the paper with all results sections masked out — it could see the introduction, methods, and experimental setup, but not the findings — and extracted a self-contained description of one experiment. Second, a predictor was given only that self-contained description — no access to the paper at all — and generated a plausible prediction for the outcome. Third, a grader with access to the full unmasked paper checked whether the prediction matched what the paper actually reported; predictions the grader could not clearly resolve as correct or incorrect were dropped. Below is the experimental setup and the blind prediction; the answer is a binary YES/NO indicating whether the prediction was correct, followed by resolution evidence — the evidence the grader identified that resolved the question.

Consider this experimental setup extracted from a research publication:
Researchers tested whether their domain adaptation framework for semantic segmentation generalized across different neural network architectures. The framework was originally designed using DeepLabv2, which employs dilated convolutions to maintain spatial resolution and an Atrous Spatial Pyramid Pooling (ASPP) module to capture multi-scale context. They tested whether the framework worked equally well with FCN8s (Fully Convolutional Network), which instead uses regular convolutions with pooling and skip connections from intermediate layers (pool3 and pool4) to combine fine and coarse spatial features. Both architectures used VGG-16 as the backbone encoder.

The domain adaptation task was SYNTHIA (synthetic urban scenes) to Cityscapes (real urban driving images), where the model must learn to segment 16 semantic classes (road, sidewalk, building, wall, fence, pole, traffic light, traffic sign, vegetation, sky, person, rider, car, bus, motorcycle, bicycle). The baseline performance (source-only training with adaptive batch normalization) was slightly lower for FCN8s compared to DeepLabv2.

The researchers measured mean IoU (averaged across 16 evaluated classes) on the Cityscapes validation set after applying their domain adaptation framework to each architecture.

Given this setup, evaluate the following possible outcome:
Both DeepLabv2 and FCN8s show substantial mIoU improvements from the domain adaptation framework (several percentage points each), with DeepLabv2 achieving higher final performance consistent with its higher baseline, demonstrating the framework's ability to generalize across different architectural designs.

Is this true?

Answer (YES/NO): YES